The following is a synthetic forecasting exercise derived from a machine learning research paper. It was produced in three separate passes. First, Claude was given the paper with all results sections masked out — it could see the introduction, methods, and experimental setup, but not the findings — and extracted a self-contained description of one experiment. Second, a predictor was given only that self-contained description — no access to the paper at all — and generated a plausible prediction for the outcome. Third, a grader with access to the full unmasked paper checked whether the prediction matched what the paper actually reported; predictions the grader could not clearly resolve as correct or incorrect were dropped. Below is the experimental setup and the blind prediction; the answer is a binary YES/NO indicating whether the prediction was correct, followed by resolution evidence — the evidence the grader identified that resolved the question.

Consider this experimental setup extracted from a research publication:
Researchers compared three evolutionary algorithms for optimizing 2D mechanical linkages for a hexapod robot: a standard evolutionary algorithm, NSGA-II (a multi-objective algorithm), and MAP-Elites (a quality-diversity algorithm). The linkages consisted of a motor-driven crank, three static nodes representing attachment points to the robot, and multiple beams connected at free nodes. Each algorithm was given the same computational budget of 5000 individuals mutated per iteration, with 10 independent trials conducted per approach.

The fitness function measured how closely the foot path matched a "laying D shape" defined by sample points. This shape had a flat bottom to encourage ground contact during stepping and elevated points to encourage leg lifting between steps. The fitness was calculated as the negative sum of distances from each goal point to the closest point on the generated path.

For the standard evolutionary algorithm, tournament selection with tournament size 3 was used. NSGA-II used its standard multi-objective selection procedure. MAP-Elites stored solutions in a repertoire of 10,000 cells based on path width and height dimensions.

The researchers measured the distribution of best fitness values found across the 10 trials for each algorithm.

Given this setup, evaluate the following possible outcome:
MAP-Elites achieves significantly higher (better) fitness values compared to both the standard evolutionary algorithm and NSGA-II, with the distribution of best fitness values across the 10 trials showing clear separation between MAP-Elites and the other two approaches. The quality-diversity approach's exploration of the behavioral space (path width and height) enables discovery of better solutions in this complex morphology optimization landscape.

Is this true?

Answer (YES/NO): NO